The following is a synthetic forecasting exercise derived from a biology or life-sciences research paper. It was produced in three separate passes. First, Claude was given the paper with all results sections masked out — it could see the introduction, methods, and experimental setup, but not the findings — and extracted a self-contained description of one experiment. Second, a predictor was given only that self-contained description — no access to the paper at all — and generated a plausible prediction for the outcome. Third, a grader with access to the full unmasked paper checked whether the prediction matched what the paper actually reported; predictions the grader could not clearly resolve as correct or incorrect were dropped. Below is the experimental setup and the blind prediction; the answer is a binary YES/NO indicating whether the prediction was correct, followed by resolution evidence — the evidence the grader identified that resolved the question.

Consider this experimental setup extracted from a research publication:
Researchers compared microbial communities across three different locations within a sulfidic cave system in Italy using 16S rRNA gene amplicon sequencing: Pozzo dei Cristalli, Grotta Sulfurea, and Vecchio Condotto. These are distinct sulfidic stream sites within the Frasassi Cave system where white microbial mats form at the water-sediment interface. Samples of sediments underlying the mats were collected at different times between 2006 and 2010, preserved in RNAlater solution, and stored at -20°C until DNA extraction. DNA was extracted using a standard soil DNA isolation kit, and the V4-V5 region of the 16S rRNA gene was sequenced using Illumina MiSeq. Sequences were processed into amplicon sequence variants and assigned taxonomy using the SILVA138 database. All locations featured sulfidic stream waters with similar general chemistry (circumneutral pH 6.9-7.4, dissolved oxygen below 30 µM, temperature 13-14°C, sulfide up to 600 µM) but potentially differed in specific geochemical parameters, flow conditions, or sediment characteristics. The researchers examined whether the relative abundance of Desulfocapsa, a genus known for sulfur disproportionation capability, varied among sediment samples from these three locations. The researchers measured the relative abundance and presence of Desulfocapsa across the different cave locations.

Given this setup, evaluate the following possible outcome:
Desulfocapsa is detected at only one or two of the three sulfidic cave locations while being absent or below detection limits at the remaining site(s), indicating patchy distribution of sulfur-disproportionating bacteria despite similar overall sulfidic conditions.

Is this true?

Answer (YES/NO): NO